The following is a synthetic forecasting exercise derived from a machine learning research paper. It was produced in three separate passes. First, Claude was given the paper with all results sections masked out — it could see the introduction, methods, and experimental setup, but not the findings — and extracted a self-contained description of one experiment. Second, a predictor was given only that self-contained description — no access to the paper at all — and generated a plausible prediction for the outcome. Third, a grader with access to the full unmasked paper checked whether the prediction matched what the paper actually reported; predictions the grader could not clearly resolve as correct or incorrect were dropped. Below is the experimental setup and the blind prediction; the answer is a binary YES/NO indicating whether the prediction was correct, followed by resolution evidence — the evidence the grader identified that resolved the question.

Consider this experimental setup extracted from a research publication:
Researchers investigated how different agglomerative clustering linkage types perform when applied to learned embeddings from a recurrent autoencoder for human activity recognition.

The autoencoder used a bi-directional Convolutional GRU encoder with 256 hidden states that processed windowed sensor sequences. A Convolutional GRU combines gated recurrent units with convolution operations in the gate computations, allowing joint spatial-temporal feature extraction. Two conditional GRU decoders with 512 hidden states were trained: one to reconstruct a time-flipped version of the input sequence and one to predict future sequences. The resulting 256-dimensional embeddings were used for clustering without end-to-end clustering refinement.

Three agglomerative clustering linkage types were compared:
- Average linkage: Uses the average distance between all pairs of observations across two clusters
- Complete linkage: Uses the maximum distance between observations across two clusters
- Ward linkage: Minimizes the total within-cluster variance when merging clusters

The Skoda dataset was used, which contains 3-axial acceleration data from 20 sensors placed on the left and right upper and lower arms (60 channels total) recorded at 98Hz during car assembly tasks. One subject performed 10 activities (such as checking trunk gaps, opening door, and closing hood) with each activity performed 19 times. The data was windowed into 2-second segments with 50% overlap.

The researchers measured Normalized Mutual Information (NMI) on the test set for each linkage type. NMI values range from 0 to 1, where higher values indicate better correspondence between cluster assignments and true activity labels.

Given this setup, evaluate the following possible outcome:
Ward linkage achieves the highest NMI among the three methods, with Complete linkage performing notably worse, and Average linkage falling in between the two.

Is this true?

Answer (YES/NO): NO